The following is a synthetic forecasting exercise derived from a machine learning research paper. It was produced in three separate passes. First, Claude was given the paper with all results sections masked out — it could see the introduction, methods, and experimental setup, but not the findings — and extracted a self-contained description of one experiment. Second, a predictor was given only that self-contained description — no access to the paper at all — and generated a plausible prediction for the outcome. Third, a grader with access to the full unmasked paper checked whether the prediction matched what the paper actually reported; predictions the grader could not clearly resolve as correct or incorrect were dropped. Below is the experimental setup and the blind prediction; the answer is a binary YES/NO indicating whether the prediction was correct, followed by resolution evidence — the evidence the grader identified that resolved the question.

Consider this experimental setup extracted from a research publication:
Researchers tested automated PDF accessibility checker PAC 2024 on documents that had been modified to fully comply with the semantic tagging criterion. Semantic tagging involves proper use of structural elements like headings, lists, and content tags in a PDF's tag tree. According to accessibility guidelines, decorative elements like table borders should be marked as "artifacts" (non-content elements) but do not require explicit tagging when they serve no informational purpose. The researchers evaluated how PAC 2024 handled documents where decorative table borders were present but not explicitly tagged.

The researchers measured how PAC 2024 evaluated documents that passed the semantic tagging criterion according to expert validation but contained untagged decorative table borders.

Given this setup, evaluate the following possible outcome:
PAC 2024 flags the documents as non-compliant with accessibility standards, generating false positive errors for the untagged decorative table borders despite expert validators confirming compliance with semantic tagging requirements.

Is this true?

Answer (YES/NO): YES